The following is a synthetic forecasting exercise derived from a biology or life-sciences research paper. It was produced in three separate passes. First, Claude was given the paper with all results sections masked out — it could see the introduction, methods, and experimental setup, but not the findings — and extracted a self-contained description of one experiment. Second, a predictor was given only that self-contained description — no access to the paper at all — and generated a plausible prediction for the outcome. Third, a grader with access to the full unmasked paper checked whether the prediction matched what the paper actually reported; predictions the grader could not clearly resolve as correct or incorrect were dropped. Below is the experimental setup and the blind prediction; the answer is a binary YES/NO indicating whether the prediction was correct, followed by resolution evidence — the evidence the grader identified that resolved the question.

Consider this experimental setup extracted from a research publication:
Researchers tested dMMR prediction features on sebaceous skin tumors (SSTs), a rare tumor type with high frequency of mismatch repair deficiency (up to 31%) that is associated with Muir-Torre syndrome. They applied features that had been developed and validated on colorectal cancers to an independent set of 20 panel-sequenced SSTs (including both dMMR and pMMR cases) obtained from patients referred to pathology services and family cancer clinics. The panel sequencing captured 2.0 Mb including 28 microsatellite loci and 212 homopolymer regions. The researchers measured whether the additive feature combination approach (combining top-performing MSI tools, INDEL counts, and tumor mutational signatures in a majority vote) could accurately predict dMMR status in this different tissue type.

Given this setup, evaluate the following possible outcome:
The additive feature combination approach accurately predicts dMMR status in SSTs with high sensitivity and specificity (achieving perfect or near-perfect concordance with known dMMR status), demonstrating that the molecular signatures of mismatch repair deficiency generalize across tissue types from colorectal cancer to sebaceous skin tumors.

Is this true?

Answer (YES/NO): YES